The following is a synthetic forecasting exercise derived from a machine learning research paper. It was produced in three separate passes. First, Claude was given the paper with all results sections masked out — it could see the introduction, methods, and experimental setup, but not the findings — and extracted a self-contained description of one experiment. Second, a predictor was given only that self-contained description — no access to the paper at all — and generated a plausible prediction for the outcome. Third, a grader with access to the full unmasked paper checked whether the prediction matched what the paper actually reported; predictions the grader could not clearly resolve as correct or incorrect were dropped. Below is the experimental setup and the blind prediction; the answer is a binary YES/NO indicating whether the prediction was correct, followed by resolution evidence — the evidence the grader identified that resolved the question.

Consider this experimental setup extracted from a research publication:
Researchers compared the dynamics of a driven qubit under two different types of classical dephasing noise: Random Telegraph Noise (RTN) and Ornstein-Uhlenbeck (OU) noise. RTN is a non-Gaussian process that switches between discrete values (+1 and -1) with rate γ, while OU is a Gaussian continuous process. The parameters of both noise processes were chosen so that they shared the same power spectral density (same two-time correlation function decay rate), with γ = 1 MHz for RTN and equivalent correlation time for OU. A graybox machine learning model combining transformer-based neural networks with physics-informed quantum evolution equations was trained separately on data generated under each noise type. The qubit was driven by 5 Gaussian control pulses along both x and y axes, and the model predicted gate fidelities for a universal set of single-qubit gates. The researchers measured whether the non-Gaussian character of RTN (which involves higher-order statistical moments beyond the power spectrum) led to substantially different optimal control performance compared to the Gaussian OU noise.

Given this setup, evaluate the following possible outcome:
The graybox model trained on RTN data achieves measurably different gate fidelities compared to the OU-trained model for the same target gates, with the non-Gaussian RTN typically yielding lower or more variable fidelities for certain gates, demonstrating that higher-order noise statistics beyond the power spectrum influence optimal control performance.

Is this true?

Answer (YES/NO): NO